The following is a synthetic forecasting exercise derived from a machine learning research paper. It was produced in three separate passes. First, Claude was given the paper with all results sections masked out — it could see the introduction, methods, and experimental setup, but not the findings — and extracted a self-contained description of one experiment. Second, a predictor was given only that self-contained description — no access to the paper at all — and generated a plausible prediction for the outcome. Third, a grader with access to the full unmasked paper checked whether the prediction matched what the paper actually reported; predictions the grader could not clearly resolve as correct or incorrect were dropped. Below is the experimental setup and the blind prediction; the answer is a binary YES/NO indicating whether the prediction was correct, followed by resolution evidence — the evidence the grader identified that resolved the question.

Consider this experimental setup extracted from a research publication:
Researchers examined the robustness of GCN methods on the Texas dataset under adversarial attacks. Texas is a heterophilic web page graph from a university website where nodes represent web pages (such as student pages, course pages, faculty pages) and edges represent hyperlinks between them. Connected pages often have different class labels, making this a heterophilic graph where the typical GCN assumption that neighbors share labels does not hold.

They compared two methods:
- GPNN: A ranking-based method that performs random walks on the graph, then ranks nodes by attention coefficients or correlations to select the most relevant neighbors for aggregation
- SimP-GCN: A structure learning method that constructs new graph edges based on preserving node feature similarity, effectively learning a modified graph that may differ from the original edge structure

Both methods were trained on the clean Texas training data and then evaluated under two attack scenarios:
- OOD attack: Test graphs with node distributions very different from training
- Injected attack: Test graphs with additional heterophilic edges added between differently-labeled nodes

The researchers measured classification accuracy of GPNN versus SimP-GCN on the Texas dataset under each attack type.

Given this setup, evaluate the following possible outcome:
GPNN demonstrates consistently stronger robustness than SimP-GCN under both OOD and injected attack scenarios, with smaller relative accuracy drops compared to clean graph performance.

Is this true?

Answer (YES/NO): NO